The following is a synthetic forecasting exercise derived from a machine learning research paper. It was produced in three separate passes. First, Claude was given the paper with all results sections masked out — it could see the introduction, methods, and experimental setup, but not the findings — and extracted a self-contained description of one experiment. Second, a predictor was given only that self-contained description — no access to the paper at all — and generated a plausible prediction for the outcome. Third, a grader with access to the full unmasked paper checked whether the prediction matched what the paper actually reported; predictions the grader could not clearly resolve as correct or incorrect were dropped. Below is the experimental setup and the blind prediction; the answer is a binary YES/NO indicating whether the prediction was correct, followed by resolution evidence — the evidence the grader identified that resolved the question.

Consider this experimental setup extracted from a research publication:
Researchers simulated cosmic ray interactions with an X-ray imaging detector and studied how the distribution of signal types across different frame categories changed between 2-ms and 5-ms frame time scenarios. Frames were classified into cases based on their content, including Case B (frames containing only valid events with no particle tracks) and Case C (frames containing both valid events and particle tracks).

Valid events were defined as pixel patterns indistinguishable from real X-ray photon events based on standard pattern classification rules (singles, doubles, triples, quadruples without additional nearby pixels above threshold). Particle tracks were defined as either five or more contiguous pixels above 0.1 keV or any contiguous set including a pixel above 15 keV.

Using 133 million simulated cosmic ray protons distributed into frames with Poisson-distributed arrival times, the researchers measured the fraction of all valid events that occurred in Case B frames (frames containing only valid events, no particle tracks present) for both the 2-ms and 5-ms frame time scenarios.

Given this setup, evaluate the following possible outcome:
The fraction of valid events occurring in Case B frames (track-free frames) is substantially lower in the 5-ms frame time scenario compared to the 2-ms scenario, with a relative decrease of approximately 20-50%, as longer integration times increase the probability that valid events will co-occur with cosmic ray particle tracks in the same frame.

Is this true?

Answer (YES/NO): NO